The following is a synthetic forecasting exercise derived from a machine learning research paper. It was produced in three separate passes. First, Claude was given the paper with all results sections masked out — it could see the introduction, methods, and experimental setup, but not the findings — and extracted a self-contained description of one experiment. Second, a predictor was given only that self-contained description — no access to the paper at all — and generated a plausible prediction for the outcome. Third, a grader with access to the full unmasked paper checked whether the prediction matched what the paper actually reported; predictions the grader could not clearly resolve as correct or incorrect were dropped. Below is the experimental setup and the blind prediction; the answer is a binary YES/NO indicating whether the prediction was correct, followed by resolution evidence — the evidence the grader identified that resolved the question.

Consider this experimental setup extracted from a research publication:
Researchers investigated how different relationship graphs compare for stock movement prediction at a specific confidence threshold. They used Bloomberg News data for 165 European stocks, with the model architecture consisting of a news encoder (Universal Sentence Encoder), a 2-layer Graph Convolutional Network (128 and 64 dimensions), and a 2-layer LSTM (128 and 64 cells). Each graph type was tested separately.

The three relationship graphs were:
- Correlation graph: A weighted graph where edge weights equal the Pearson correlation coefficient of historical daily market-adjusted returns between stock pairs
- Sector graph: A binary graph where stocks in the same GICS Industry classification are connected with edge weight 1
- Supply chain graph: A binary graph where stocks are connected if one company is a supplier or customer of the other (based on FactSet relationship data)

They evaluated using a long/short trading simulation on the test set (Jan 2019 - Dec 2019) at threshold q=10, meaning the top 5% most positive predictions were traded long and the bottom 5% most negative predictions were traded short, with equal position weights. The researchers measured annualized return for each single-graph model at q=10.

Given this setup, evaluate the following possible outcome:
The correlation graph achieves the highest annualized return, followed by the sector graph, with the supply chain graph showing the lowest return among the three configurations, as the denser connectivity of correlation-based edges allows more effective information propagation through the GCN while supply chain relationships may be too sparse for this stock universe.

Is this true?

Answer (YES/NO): NO